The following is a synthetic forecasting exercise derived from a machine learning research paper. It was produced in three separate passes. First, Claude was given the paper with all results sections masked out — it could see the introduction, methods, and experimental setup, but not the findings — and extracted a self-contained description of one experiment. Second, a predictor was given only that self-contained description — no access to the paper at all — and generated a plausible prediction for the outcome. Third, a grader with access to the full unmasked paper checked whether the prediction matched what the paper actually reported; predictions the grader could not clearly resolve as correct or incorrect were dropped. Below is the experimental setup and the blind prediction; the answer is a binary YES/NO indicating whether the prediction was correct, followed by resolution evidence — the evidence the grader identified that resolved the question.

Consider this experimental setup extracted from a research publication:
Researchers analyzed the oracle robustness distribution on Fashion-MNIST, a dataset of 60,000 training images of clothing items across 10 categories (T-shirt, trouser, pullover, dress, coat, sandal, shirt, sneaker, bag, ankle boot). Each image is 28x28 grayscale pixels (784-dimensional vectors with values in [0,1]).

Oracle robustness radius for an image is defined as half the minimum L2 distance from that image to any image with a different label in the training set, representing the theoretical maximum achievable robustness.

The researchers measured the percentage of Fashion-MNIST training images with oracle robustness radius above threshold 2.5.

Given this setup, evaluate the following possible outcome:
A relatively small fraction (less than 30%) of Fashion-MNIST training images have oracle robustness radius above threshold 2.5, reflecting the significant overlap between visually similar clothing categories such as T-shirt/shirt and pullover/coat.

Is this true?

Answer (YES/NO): NO